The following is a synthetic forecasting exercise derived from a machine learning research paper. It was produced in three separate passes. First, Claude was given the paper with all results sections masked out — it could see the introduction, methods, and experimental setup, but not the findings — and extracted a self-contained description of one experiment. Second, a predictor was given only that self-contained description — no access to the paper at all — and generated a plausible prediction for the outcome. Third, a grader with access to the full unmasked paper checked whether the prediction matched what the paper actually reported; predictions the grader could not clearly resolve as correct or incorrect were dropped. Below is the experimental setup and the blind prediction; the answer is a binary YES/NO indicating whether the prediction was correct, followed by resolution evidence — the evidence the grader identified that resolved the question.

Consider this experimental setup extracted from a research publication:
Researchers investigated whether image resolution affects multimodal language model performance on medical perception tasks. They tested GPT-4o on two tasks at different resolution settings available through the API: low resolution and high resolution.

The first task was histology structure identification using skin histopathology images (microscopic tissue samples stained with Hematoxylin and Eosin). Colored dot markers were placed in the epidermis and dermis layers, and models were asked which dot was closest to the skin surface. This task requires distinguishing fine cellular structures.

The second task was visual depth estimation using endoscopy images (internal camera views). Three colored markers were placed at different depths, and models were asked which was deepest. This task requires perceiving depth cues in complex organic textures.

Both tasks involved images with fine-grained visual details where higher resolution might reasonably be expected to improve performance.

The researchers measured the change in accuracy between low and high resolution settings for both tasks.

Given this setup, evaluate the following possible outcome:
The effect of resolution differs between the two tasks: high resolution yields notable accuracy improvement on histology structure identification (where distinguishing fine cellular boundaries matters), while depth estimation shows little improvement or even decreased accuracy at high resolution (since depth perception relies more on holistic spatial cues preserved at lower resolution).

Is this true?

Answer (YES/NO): NO